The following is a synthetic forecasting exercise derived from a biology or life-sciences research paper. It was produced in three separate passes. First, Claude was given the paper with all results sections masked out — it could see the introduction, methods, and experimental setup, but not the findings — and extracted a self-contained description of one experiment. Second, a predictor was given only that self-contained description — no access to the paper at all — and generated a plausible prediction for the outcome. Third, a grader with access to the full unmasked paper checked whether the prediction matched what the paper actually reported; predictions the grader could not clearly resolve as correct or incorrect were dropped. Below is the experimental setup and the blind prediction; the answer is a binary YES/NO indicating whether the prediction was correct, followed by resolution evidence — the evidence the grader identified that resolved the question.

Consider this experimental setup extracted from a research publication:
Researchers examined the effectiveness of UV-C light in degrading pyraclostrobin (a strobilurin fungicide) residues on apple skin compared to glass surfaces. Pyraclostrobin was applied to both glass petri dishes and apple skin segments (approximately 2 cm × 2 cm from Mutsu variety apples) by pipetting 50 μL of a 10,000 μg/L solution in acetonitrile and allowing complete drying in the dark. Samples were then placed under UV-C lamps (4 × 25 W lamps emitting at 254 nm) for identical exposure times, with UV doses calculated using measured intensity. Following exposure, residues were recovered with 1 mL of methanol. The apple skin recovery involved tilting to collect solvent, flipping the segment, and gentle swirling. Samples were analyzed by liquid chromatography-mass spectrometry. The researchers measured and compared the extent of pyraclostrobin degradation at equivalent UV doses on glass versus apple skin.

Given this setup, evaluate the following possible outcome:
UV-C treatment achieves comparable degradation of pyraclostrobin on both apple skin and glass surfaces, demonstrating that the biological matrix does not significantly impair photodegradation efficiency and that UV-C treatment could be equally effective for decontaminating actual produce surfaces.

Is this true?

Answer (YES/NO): NO